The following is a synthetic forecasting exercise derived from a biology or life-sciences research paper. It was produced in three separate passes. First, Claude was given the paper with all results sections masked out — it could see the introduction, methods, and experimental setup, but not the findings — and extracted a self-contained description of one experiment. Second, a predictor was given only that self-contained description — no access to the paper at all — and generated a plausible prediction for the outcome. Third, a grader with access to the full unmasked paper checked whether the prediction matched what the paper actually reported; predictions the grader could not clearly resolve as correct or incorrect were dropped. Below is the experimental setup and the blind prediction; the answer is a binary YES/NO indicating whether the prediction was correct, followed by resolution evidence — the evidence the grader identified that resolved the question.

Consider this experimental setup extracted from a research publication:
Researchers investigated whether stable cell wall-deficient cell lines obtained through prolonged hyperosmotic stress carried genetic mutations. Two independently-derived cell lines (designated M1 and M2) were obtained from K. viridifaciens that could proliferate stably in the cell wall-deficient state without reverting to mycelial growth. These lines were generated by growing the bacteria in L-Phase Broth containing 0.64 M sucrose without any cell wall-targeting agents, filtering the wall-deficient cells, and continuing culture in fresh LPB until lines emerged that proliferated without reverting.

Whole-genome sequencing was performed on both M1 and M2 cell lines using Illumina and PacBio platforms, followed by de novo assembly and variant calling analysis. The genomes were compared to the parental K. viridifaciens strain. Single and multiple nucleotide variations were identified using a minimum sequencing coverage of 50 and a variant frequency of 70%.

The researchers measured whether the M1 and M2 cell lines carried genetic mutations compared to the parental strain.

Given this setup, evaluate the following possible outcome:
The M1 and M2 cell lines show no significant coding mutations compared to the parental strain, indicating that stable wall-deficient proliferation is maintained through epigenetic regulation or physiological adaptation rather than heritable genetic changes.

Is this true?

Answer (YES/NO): NO